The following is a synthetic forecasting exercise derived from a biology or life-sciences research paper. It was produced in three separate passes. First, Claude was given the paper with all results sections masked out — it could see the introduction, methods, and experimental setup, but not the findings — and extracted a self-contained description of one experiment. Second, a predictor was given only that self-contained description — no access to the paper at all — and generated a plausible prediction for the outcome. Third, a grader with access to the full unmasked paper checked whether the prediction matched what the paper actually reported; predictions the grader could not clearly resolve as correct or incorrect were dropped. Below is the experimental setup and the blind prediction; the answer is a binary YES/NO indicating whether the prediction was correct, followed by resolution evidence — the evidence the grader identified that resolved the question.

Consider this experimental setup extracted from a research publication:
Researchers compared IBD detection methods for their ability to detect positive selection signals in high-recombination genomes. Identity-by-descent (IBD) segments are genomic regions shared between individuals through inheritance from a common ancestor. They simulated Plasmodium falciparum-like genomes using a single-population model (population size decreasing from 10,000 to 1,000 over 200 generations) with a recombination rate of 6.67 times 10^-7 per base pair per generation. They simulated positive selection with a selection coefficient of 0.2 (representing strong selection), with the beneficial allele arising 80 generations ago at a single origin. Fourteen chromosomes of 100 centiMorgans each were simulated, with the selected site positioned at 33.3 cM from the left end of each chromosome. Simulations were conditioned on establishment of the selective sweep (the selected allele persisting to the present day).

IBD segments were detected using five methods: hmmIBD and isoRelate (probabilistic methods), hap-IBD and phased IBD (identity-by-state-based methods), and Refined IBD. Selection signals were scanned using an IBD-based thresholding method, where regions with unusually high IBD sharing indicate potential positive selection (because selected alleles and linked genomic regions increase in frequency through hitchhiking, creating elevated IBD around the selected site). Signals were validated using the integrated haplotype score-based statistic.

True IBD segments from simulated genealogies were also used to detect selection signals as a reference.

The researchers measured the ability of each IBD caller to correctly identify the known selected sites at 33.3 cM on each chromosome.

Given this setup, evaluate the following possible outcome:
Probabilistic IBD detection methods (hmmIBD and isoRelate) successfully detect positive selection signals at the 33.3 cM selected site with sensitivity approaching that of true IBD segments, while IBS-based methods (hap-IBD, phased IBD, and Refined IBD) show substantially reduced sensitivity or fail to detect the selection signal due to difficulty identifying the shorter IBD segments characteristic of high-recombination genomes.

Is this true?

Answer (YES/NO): NO